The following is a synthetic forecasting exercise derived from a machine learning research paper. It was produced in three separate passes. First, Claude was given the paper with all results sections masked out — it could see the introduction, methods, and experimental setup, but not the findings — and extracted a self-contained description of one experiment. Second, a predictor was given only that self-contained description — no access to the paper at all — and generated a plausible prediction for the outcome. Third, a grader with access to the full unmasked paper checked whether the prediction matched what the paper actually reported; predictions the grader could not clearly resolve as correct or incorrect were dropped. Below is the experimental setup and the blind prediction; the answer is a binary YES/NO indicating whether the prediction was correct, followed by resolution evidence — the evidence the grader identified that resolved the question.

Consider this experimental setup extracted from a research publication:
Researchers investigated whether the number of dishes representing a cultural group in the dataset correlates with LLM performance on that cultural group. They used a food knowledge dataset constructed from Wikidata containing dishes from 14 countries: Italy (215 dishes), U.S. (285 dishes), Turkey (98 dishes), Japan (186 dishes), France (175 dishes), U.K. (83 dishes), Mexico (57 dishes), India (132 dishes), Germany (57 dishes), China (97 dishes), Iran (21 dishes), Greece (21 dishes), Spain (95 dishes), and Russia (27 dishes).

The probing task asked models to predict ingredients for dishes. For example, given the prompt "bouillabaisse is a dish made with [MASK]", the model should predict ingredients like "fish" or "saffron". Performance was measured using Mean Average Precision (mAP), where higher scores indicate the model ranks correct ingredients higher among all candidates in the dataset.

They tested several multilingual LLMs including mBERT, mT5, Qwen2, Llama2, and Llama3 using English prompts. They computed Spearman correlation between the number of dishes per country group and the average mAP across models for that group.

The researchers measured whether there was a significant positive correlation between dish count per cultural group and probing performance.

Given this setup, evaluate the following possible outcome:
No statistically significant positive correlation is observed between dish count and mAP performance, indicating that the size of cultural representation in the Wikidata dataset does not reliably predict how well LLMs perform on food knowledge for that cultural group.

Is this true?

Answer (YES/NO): YES